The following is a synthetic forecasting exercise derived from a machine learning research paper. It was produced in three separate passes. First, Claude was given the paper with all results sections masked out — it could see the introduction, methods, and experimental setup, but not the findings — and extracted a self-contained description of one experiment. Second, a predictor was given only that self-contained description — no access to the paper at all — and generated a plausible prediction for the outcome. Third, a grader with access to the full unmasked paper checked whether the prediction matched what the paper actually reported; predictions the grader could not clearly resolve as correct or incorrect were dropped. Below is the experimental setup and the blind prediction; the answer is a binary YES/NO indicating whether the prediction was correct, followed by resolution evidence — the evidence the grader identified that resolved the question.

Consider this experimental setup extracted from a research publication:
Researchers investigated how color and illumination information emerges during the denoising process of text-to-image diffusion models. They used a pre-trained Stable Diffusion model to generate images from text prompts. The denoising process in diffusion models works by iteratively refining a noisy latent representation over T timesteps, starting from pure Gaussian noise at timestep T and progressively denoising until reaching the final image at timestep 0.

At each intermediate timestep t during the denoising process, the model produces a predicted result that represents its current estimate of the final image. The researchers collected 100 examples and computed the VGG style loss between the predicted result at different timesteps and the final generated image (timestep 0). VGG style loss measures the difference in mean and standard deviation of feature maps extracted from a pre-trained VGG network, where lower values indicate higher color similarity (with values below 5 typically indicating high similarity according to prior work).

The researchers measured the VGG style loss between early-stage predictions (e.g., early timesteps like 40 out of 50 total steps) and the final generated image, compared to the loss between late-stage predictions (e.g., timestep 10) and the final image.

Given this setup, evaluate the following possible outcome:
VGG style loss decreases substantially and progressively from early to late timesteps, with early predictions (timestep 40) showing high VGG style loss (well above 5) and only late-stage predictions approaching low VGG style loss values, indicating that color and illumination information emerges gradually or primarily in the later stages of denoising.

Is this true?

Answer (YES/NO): NO